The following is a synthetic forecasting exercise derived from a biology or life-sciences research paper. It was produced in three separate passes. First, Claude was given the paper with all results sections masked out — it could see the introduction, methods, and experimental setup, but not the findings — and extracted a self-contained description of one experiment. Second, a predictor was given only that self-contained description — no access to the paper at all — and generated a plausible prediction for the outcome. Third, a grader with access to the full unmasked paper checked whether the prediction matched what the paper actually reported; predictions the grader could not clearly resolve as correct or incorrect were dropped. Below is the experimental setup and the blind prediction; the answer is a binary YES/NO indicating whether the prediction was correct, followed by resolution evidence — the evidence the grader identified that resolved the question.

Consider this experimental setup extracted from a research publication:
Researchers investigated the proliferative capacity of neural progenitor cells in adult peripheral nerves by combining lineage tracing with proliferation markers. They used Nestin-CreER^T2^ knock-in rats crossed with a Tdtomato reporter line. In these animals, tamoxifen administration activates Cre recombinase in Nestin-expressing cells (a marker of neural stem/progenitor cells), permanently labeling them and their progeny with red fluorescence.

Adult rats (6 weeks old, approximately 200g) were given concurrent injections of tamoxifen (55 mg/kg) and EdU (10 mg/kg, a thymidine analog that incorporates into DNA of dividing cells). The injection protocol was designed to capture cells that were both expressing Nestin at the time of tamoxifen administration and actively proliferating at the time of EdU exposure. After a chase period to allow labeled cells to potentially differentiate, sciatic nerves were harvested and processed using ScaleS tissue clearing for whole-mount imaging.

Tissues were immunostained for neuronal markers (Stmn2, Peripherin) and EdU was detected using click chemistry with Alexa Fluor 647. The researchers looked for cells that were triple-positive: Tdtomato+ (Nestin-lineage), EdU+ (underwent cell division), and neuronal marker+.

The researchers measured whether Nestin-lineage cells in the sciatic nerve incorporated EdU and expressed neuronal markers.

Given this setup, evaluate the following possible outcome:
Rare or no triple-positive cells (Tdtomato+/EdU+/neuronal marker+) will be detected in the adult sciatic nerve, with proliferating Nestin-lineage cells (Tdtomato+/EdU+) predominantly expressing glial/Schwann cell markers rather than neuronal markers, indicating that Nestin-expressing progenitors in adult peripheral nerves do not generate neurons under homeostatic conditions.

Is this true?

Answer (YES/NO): NO